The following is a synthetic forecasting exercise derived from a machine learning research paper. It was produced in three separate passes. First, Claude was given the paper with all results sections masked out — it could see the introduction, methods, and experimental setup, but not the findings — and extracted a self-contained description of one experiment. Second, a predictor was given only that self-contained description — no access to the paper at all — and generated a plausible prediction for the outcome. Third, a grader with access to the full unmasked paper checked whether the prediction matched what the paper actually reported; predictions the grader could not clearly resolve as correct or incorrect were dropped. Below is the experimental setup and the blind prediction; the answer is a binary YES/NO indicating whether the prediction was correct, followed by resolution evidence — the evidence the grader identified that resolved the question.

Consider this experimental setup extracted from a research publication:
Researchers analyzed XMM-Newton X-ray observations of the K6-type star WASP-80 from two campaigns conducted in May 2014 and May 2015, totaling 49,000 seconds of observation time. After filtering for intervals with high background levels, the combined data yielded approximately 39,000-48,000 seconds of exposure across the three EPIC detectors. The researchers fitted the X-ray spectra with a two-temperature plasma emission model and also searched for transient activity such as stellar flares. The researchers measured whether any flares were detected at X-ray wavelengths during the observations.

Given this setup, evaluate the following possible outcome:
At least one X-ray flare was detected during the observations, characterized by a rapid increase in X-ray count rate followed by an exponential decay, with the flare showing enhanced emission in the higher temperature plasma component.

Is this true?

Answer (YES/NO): NO